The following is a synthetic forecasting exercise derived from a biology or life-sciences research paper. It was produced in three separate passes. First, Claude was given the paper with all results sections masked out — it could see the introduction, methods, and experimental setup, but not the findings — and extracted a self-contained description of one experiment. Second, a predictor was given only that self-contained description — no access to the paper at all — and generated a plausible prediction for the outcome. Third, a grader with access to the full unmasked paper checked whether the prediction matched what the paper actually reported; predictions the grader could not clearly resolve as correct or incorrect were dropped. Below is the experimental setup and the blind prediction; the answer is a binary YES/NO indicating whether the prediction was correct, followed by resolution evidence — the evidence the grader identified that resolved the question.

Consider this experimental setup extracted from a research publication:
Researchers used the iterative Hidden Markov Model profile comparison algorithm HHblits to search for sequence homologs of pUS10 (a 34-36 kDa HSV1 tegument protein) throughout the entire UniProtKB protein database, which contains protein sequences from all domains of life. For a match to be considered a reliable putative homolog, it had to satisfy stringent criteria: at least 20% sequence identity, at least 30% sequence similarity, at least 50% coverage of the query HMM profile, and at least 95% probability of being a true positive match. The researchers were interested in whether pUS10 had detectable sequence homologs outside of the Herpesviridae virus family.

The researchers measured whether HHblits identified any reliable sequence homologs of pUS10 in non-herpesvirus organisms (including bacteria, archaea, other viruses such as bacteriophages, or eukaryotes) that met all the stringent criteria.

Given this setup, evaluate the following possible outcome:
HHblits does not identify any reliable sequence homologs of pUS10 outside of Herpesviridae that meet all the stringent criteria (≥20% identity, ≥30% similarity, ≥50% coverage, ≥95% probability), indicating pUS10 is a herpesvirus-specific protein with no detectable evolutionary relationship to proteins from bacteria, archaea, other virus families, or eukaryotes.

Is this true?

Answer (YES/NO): YES